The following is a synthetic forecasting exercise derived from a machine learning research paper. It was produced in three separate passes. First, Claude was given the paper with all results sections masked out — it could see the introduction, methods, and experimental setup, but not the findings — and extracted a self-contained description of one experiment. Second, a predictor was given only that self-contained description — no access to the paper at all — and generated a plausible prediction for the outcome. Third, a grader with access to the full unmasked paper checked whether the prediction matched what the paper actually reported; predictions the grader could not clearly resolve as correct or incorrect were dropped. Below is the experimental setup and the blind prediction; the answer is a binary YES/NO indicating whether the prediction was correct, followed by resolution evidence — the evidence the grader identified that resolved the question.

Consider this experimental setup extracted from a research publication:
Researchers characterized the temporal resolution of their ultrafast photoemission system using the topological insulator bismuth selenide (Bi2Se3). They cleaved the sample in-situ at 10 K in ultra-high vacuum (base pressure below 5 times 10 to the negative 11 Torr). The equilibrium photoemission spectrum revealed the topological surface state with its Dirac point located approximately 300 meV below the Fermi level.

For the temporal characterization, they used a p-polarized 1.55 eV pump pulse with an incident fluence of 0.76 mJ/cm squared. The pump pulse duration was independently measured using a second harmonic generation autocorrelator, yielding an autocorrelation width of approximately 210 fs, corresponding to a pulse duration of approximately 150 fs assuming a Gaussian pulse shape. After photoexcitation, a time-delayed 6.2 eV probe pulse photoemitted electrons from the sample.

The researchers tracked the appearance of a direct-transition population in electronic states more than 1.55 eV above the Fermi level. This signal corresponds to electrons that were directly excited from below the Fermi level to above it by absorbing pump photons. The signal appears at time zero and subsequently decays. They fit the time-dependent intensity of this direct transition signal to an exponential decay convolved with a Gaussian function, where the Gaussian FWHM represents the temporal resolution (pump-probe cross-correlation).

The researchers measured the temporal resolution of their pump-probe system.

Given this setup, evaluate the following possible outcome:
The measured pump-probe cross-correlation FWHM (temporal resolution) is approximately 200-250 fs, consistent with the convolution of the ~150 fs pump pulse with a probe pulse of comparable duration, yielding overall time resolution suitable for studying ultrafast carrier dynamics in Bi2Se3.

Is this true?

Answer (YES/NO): NO